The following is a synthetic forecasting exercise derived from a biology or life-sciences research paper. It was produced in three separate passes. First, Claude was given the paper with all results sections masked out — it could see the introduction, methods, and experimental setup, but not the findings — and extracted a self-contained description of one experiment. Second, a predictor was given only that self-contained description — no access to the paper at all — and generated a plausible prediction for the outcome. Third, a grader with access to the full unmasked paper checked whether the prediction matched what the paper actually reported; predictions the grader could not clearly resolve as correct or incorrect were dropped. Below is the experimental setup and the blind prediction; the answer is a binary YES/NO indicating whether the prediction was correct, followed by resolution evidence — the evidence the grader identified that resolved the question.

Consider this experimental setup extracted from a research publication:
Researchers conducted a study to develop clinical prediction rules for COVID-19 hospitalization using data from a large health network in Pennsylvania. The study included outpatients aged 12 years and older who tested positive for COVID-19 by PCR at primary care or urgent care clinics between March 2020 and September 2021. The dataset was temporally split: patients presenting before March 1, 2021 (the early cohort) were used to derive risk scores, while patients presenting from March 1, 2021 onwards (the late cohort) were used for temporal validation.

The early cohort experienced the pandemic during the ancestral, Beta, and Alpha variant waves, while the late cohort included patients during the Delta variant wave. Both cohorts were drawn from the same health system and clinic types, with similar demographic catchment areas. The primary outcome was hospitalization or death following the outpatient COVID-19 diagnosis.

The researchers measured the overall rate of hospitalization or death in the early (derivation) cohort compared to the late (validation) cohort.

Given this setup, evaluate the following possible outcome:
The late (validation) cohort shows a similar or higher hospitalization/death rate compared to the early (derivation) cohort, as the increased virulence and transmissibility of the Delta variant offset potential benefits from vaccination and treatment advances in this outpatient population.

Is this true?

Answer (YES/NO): NO